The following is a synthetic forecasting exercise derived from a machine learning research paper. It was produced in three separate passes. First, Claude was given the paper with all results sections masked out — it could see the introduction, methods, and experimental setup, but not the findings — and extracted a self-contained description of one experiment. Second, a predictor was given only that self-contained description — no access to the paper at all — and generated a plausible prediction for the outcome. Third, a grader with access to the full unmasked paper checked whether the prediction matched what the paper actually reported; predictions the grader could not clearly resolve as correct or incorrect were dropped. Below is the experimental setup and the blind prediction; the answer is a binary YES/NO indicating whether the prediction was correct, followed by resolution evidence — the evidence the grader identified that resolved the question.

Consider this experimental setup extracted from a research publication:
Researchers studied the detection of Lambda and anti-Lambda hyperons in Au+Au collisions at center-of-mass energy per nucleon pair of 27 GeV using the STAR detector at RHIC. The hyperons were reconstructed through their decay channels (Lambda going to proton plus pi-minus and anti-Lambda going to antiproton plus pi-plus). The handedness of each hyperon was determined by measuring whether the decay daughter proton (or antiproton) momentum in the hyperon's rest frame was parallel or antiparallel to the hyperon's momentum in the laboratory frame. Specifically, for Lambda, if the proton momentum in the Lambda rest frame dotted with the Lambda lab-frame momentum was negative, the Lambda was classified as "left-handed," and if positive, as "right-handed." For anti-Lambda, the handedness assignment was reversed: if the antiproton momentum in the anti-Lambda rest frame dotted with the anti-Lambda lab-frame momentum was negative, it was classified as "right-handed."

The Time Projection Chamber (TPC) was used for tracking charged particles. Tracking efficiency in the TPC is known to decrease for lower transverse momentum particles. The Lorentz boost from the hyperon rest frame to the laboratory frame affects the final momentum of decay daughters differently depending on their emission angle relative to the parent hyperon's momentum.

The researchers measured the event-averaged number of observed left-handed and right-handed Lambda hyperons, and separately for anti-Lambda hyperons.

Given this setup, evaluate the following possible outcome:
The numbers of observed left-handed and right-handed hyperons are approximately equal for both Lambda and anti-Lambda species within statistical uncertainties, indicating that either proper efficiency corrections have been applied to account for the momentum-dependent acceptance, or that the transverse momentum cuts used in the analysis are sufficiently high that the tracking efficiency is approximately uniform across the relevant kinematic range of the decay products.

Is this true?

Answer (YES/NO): NO